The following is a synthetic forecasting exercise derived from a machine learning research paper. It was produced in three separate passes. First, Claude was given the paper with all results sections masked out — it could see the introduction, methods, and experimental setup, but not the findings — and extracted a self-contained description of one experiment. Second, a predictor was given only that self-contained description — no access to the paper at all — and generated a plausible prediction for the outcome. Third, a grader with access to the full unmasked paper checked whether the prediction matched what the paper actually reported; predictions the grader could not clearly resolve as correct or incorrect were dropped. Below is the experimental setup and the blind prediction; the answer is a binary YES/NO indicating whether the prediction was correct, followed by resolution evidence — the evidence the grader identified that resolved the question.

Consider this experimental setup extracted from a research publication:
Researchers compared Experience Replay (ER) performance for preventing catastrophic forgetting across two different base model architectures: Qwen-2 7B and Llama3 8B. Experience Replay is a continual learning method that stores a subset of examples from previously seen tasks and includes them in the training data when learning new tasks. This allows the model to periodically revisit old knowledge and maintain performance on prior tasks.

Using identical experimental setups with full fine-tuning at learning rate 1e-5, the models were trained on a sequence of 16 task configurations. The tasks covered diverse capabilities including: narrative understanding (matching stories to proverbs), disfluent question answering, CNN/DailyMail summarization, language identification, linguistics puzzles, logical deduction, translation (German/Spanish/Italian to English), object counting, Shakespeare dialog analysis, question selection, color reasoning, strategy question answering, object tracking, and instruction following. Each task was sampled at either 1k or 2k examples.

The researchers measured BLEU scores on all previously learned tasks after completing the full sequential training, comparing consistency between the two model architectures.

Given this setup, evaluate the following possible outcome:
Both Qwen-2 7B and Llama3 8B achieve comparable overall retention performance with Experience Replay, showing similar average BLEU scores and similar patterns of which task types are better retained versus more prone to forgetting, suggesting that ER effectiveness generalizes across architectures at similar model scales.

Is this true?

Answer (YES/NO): YES